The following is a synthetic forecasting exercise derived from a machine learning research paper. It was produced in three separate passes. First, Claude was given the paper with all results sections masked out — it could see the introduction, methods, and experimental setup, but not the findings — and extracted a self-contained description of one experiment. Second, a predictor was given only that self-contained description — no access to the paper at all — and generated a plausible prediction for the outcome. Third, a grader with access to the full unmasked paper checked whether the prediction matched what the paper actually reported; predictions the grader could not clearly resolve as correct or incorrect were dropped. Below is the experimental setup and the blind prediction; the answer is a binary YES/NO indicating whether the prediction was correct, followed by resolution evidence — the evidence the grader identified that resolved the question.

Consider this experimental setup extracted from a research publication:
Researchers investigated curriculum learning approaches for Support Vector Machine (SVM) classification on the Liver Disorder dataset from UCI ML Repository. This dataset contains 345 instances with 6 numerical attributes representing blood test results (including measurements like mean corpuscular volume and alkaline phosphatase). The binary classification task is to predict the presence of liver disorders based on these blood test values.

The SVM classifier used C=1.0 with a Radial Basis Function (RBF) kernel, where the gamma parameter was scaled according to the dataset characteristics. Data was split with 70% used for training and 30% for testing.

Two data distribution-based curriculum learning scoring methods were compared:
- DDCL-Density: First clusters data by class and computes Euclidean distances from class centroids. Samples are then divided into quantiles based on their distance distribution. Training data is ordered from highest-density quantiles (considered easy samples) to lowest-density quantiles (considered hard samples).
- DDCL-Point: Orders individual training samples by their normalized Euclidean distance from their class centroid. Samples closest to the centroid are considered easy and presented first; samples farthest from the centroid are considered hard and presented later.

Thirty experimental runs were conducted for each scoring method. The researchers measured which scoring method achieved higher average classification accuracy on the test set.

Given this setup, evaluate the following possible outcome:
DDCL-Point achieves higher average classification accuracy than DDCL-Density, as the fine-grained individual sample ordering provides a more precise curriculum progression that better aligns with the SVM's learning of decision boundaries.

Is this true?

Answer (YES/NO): YES